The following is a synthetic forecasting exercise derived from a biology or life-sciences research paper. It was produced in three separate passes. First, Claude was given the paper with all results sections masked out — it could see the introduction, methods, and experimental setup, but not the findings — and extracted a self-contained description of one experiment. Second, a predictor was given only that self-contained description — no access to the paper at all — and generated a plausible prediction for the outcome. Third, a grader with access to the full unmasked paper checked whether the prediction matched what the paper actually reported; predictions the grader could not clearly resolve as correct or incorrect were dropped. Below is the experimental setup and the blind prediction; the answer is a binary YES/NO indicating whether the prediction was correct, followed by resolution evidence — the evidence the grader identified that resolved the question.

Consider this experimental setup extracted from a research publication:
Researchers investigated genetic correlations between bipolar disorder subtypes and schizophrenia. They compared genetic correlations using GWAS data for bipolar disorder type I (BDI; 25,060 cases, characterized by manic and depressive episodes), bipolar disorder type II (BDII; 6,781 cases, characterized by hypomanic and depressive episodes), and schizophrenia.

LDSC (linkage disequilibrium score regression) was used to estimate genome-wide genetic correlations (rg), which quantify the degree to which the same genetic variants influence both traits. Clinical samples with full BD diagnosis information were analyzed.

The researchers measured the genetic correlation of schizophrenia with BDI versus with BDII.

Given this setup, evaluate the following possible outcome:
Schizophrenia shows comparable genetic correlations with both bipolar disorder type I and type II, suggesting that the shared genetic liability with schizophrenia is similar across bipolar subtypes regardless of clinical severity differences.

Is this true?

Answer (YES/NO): NO